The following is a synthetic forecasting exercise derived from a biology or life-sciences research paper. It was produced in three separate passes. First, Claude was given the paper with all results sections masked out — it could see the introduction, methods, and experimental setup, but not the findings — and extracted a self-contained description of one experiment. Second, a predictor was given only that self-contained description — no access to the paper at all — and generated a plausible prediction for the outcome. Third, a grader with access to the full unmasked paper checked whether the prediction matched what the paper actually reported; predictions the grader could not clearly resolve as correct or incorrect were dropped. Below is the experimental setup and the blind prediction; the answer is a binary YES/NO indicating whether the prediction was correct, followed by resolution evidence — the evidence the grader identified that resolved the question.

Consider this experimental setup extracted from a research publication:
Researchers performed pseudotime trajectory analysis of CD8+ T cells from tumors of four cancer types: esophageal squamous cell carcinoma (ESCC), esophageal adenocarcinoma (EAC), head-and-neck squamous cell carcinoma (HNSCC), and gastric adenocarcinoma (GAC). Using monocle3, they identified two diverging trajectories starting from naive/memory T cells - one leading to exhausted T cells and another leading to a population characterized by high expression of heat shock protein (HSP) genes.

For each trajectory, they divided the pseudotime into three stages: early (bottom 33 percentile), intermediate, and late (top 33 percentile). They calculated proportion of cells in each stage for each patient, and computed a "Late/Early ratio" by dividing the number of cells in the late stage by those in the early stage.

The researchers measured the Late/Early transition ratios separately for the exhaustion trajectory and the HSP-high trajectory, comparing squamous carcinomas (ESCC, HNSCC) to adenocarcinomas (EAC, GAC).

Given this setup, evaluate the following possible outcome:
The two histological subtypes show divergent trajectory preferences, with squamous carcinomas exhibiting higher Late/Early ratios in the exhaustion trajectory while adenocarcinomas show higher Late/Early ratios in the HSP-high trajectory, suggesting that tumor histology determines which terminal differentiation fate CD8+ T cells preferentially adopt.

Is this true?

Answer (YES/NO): NO